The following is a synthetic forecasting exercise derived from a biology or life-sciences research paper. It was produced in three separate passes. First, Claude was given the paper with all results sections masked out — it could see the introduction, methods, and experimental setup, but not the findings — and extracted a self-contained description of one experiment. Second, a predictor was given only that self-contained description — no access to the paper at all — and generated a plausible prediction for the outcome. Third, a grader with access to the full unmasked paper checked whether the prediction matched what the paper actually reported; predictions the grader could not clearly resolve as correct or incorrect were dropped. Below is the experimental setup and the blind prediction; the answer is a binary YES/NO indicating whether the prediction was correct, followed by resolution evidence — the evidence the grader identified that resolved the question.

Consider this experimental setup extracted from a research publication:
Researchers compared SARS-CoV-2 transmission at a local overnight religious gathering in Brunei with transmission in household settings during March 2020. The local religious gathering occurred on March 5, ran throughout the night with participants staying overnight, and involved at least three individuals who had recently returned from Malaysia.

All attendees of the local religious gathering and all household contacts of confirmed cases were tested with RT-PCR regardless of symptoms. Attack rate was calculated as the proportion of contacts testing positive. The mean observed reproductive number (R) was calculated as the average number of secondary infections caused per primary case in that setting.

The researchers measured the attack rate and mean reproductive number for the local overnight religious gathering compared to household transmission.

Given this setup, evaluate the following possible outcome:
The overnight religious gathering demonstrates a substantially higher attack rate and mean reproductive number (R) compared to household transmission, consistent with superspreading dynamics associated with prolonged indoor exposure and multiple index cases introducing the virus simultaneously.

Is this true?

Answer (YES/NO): YES